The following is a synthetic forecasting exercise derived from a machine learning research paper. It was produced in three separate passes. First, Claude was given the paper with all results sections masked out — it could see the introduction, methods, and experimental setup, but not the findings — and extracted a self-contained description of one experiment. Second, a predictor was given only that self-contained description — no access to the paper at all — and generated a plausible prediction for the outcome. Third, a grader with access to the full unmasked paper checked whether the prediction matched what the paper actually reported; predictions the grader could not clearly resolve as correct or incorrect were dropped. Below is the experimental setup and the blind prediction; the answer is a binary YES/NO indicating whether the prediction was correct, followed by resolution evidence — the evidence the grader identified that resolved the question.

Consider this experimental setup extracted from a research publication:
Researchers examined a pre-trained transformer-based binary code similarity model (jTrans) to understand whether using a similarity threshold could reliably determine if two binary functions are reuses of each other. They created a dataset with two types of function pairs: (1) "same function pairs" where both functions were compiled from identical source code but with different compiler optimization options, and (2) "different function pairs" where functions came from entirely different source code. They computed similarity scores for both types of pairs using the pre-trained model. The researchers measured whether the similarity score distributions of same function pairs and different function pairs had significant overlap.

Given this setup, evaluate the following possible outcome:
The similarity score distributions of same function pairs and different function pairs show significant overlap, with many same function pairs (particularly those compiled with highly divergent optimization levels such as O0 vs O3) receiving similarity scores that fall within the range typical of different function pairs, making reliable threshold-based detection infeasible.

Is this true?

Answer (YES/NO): YES